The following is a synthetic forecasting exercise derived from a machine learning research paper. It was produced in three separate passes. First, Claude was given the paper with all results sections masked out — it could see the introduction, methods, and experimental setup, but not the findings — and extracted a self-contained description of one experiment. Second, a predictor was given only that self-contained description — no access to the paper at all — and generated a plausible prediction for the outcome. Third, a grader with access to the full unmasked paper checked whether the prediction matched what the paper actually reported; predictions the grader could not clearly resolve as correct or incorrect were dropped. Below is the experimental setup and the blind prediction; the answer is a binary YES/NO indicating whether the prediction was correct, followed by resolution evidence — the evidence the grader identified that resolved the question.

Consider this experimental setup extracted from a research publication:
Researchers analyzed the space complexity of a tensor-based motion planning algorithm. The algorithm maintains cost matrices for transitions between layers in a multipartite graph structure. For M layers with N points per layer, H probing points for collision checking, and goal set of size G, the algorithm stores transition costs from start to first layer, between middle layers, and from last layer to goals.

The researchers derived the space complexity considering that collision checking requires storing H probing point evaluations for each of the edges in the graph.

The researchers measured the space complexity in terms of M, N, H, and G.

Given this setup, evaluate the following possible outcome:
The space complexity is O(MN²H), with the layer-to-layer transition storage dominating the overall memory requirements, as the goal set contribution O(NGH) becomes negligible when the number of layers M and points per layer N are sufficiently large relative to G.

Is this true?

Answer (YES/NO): YES